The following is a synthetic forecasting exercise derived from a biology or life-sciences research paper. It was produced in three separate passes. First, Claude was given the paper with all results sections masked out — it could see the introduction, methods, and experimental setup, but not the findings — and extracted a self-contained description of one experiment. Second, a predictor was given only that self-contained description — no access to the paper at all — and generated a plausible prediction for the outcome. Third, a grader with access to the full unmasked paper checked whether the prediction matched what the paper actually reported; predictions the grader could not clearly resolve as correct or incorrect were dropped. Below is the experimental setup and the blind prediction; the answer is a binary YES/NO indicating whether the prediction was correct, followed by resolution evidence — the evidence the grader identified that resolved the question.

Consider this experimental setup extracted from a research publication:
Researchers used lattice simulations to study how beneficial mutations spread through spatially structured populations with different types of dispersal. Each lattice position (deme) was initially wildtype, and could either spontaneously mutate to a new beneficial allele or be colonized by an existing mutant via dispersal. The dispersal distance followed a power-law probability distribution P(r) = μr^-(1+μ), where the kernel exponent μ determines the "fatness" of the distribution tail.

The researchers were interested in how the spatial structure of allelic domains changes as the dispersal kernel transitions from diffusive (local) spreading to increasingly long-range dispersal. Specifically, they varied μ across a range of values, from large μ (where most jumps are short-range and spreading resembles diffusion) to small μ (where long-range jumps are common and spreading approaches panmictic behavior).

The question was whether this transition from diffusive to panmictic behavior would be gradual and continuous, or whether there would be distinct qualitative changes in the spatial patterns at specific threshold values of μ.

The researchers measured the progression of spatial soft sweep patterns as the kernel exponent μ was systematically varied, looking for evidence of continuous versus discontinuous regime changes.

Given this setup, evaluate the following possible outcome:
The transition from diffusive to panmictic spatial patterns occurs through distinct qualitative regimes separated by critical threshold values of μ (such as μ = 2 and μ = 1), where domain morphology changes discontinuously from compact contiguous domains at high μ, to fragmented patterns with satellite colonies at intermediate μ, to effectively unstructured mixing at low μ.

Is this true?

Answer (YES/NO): YES